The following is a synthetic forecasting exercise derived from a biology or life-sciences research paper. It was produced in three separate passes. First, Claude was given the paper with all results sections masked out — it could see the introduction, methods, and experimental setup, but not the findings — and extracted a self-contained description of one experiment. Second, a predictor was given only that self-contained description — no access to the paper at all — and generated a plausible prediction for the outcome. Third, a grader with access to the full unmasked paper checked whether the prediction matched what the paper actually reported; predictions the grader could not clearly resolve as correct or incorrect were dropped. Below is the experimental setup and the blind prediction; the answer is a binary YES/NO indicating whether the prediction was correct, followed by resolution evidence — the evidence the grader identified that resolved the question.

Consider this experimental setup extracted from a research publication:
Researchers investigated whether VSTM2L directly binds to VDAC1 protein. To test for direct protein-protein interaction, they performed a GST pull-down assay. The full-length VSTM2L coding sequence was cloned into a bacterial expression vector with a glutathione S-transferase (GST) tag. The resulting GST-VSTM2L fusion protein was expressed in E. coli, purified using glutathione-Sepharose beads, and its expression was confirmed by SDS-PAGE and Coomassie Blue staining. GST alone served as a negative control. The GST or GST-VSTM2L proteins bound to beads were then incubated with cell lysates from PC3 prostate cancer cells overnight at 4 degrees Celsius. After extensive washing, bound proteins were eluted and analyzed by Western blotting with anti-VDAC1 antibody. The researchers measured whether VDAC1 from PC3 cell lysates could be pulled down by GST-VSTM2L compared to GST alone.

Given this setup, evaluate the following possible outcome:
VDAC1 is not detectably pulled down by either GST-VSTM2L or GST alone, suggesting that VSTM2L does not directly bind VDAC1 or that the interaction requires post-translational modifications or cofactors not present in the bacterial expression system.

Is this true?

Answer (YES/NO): NO